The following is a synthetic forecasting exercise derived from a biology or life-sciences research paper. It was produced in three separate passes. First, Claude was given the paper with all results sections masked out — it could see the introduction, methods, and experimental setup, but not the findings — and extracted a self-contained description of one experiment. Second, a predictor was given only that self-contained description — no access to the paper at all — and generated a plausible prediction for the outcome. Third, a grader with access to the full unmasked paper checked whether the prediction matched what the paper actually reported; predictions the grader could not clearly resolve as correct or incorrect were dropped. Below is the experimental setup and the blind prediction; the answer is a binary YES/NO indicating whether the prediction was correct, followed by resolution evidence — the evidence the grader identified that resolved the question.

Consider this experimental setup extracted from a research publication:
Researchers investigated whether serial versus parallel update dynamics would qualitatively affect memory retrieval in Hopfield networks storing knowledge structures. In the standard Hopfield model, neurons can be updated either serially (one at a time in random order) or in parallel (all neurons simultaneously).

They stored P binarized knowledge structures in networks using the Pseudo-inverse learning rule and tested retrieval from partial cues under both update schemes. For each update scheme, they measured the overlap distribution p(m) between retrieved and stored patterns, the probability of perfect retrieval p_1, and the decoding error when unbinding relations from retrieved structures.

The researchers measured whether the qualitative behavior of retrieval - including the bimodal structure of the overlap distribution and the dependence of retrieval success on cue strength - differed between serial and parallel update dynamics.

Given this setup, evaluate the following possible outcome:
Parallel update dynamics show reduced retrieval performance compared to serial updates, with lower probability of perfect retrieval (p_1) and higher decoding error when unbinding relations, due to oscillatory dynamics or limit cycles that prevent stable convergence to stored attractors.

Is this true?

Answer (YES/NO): NO